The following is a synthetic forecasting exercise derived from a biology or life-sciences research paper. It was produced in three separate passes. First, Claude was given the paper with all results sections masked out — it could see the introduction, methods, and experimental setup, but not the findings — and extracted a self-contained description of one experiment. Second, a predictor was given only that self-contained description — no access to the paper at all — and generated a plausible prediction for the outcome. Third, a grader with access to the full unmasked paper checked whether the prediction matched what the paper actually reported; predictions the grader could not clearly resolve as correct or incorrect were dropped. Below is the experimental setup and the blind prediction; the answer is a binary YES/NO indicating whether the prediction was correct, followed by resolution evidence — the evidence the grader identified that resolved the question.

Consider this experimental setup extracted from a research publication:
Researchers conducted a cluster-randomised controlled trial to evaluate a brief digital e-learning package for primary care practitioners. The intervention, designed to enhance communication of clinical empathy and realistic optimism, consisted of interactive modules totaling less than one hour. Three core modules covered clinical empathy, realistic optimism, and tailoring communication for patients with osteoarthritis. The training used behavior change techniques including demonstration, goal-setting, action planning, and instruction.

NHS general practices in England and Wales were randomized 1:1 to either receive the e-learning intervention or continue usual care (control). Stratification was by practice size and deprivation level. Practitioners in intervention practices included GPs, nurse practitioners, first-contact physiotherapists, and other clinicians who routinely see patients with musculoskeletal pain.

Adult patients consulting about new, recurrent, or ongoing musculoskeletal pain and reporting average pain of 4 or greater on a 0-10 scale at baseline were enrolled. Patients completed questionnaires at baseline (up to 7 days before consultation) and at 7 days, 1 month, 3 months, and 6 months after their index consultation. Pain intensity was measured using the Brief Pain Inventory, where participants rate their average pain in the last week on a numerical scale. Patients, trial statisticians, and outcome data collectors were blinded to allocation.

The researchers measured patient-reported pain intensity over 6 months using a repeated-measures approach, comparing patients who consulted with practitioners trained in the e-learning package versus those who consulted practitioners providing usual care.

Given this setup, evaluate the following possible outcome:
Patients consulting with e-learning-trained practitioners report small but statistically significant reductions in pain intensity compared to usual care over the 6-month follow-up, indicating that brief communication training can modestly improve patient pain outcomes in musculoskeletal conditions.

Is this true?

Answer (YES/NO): NO